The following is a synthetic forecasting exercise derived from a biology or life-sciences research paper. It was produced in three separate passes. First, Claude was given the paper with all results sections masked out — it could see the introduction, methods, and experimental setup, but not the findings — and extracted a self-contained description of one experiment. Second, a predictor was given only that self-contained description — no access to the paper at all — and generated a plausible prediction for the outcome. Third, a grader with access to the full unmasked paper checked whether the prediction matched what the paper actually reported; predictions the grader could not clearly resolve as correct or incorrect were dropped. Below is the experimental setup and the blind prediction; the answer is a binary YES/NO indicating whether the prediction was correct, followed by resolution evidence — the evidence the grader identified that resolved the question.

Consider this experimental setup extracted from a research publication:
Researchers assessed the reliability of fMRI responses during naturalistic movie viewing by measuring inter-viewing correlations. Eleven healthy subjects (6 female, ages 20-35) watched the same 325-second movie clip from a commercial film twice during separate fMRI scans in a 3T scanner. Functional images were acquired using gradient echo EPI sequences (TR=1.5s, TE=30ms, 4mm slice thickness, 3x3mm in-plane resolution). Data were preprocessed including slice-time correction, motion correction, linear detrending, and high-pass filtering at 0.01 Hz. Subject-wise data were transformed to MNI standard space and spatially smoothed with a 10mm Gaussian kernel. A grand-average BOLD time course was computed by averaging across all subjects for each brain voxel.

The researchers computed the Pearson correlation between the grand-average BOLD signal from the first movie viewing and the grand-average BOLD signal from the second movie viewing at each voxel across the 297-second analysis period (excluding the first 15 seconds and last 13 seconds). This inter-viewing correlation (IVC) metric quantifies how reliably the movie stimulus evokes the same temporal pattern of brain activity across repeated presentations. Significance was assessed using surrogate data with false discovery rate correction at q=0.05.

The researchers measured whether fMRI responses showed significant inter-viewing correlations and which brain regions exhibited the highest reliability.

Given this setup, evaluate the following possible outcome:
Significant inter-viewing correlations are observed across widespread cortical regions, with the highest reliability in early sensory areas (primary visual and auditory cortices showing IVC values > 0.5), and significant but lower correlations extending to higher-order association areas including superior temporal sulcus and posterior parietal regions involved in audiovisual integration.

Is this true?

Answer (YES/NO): NO